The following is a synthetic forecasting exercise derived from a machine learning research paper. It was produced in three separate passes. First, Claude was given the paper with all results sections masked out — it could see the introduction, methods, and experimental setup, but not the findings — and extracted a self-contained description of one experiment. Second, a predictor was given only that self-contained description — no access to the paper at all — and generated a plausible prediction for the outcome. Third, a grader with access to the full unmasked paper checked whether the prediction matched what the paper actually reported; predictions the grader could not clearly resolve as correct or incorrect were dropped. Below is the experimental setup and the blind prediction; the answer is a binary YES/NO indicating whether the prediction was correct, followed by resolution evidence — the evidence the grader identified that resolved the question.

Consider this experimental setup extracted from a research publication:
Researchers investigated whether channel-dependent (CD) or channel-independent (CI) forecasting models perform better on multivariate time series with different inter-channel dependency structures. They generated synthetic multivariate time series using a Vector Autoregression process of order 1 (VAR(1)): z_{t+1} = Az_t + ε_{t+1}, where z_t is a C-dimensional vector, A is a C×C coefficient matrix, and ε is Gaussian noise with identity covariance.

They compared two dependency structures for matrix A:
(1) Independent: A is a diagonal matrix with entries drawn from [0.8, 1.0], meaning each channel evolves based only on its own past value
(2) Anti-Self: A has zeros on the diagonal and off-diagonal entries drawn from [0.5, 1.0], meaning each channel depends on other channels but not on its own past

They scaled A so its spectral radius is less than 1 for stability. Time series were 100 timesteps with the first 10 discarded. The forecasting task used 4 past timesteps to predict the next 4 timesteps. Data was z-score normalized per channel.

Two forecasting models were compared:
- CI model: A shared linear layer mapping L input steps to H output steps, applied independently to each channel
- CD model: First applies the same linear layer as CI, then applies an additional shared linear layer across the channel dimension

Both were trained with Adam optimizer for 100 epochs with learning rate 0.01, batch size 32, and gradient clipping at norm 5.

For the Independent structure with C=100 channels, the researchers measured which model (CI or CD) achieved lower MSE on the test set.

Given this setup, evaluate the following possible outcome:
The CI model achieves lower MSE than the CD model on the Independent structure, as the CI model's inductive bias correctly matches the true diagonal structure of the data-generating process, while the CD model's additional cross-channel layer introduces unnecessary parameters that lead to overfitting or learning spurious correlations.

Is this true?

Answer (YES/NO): YES